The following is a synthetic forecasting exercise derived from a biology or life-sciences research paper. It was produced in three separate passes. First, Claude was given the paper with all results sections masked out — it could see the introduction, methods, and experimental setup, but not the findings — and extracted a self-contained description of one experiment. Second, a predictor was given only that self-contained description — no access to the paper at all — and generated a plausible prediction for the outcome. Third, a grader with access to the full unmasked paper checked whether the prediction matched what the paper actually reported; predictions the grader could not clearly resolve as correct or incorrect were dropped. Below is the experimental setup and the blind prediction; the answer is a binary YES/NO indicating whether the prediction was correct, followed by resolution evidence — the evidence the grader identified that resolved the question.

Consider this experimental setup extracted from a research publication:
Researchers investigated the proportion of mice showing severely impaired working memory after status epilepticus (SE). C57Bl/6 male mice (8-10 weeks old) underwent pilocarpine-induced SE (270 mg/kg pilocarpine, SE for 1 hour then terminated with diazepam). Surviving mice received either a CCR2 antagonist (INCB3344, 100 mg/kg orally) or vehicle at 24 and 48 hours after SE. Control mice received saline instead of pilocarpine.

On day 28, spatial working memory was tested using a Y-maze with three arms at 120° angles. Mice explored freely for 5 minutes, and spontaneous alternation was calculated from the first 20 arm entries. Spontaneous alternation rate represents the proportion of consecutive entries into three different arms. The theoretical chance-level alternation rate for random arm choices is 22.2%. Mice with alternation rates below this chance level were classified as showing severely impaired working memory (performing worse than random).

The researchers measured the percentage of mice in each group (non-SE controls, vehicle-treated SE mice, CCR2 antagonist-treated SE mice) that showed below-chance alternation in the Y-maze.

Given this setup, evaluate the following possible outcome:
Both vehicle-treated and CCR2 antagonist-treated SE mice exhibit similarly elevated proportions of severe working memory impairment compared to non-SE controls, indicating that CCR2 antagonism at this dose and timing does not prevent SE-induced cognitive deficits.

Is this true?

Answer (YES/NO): NO